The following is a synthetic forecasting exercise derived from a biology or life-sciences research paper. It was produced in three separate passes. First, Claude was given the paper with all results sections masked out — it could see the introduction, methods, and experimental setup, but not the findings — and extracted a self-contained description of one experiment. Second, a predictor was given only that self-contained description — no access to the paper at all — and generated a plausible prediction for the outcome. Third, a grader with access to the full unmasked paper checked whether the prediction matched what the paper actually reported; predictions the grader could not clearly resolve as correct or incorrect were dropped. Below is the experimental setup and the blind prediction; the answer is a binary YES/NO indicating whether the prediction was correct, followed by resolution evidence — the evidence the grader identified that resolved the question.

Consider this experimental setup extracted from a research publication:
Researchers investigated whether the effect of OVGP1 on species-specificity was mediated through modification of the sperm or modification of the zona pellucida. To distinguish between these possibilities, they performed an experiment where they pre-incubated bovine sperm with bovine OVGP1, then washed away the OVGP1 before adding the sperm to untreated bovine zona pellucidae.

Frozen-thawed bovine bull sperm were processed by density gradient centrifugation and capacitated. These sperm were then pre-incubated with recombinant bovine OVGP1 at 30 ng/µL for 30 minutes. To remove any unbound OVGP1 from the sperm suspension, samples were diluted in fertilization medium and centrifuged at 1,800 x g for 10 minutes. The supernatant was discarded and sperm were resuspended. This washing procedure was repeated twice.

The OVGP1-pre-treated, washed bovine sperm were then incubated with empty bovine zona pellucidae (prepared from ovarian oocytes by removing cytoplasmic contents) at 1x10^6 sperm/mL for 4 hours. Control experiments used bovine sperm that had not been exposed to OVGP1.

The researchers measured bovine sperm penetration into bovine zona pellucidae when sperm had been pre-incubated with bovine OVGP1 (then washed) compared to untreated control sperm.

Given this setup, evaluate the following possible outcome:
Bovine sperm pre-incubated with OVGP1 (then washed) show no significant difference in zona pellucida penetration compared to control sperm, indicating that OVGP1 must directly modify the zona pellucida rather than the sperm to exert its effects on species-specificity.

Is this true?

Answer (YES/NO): YES